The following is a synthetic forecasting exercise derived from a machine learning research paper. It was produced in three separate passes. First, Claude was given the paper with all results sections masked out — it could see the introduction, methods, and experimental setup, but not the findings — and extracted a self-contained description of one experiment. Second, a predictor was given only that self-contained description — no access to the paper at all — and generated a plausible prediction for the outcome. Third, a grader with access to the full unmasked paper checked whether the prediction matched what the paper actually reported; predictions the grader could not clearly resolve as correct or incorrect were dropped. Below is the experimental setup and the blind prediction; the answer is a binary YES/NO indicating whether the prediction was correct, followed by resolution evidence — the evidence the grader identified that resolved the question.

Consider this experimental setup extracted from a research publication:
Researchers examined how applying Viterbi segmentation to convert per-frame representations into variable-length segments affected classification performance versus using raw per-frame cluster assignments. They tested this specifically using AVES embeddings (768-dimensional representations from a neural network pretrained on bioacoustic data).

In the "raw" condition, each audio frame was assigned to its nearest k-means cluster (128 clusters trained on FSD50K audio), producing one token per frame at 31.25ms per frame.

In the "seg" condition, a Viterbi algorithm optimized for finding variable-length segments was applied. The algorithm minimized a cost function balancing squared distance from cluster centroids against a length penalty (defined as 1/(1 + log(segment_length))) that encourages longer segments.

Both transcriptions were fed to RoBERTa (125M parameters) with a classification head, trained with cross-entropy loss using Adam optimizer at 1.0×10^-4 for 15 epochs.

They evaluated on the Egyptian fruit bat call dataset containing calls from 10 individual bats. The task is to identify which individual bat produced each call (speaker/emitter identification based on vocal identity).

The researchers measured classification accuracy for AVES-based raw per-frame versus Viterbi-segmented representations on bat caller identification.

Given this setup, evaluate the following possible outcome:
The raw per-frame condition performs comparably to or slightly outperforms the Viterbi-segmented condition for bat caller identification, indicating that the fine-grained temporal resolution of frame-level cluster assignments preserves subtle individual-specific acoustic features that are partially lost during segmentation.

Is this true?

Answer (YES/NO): NO